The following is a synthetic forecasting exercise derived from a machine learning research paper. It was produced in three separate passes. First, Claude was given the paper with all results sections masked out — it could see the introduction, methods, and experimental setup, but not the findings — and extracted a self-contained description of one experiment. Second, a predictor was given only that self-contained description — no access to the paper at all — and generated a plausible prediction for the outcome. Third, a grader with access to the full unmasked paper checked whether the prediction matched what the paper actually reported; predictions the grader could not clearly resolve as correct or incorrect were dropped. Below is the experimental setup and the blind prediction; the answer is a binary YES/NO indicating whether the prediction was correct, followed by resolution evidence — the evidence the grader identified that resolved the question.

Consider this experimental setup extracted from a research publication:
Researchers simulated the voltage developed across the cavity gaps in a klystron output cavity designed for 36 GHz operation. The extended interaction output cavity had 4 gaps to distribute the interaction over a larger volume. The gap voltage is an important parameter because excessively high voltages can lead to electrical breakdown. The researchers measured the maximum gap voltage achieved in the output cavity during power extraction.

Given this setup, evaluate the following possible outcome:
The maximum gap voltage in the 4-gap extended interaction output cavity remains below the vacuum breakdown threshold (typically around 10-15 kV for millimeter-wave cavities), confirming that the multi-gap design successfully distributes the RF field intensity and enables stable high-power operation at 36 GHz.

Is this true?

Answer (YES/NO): NO